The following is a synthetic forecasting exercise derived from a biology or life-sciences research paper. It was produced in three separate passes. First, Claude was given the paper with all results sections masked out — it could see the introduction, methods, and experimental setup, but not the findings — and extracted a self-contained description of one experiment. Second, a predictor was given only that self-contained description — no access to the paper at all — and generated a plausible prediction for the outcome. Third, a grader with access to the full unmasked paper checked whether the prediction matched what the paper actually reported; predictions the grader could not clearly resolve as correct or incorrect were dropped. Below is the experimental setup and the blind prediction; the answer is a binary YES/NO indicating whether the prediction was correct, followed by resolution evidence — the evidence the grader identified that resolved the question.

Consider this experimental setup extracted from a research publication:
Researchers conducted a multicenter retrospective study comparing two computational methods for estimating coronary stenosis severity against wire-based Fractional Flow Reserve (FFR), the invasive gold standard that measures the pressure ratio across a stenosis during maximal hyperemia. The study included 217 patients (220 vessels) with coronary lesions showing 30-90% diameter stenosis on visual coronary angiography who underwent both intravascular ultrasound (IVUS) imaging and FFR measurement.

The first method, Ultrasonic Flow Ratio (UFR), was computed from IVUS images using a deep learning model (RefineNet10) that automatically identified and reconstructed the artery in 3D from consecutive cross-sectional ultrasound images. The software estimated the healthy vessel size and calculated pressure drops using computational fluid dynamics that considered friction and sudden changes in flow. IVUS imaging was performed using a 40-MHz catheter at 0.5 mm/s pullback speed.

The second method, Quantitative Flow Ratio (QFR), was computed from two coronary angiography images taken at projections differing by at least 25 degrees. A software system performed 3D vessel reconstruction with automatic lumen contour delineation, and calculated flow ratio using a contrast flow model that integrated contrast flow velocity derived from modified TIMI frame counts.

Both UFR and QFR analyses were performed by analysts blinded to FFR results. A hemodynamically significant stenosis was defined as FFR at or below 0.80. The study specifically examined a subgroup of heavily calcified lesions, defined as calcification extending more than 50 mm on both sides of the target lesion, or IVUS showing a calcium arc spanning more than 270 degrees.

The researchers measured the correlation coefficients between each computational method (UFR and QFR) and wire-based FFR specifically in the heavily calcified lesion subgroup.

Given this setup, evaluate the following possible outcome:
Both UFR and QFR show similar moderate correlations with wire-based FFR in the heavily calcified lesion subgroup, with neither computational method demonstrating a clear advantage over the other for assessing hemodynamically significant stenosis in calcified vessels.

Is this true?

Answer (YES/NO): NO